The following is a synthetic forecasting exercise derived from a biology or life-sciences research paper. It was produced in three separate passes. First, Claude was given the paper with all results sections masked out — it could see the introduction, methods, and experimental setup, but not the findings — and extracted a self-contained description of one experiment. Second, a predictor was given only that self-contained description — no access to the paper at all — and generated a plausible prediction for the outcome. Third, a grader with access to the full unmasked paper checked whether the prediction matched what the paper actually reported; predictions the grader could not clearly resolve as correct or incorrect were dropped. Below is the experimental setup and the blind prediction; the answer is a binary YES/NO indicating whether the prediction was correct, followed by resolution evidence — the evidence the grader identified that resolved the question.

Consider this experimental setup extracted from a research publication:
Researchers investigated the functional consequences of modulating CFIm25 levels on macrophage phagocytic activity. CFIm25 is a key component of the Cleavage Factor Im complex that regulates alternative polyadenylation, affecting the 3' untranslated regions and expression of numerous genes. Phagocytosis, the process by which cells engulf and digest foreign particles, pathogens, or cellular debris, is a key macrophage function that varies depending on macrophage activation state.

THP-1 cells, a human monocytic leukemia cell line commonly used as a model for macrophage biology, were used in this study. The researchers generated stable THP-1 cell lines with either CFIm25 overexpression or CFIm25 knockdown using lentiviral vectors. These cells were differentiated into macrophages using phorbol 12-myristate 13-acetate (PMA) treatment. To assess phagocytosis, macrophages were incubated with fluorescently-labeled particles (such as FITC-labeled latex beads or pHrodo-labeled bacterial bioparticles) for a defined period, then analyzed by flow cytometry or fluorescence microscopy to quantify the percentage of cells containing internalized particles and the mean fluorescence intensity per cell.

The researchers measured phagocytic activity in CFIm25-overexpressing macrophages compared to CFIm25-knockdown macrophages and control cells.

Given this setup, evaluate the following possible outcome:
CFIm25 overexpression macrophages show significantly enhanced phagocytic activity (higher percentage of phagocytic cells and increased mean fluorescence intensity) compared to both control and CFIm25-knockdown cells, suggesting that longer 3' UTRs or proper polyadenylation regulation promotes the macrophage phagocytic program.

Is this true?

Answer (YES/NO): YES